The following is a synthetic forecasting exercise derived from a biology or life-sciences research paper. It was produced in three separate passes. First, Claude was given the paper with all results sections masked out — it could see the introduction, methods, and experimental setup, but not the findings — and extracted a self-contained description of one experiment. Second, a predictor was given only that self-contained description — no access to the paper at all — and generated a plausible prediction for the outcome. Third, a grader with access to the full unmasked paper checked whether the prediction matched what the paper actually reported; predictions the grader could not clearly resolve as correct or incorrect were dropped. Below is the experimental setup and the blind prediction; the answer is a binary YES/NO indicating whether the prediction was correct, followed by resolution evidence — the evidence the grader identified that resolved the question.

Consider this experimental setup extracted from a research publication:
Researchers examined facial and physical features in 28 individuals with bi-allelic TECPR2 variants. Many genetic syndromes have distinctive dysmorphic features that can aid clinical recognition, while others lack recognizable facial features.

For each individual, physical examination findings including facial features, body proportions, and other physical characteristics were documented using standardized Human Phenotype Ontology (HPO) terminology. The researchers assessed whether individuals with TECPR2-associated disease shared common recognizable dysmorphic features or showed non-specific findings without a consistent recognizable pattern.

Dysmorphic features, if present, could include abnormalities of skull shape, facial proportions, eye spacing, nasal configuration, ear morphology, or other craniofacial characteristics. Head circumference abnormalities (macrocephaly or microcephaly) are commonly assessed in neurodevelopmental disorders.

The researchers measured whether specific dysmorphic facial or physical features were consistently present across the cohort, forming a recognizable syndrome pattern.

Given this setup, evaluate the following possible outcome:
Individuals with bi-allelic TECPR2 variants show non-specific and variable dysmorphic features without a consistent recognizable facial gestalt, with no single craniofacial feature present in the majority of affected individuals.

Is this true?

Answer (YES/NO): YES